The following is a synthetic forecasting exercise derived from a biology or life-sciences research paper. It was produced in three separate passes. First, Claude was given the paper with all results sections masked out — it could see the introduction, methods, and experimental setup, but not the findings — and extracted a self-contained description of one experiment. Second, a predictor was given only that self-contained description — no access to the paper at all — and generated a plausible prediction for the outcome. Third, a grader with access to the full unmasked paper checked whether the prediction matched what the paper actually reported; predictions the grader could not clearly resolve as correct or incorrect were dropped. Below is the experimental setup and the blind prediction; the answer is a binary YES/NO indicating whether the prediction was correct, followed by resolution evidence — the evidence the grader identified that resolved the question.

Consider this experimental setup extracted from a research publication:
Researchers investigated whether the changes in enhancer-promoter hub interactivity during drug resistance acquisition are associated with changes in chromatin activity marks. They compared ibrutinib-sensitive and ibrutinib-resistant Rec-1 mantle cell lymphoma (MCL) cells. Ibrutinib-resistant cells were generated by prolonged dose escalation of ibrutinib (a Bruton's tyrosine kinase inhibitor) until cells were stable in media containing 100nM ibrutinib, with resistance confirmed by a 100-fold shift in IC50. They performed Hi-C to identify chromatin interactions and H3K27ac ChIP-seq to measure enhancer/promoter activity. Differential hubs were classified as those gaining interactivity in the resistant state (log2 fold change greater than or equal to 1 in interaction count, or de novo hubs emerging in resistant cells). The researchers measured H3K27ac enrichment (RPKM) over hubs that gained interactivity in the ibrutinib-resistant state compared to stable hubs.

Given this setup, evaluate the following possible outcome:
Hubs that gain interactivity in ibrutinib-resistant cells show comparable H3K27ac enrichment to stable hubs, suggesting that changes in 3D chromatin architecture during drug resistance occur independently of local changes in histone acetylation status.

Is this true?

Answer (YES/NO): NO